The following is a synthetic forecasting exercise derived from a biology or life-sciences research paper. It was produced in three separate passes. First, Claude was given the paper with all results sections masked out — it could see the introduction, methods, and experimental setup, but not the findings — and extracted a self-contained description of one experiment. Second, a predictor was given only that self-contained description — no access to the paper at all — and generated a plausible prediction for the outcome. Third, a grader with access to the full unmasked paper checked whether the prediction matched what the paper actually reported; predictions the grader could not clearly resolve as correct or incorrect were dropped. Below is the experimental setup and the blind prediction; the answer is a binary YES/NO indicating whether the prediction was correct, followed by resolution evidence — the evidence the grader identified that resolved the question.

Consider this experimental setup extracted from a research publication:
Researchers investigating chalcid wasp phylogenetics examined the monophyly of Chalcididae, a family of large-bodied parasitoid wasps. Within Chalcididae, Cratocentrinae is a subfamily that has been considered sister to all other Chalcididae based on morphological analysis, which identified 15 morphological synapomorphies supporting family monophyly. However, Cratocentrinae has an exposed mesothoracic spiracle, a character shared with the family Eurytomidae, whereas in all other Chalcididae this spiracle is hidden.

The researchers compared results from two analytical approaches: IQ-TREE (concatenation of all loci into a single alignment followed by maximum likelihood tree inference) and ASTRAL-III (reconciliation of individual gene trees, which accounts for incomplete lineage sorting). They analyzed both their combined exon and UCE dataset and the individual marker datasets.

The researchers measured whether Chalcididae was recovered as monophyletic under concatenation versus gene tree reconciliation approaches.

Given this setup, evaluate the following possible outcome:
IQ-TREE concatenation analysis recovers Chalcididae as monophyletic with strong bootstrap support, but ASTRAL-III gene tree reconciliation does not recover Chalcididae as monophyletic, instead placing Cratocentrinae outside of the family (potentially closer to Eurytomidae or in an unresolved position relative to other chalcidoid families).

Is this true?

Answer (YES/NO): NO